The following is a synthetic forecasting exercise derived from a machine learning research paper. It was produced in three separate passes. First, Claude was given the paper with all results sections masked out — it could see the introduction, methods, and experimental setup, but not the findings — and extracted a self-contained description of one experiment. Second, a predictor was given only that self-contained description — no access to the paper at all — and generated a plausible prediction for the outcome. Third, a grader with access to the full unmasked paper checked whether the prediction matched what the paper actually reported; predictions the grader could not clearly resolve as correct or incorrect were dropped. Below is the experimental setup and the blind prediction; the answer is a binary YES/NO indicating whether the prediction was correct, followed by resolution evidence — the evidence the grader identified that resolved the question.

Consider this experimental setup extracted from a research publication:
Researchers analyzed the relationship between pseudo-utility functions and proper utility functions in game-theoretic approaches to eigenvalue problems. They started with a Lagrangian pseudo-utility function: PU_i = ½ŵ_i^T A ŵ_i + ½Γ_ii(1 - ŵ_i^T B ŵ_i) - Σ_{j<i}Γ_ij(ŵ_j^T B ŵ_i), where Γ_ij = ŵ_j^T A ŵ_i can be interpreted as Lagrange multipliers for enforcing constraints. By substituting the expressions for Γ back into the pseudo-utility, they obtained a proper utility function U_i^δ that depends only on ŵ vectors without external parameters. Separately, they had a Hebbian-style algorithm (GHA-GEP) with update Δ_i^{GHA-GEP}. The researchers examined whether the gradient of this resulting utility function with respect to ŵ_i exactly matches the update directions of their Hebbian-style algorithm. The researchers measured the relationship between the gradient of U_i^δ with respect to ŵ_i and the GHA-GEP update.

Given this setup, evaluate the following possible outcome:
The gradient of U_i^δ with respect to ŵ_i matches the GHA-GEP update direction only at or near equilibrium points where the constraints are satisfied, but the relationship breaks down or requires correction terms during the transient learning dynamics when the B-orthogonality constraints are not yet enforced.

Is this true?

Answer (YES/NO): YES